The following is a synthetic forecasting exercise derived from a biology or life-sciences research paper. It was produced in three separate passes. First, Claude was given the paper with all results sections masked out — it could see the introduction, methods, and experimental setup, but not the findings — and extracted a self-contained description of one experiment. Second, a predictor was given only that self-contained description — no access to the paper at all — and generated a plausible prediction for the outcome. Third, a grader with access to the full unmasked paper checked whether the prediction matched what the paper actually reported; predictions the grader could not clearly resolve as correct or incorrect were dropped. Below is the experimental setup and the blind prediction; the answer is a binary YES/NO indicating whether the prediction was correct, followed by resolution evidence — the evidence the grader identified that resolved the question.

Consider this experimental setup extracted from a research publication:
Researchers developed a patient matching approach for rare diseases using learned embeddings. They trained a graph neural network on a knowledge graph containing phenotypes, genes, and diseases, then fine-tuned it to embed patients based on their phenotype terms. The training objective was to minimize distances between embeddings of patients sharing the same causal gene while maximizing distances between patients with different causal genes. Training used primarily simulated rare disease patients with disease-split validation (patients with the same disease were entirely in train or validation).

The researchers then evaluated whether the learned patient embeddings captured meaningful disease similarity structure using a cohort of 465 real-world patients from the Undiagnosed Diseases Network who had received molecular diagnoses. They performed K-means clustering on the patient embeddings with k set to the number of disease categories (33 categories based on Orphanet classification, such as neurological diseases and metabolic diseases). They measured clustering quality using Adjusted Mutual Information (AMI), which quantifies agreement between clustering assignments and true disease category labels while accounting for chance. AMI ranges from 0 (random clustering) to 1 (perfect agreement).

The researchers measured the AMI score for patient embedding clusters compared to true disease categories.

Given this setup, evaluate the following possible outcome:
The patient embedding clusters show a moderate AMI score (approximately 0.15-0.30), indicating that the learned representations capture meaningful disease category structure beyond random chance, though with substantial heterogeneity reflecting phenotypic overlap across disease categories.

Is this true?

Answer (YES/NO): NO